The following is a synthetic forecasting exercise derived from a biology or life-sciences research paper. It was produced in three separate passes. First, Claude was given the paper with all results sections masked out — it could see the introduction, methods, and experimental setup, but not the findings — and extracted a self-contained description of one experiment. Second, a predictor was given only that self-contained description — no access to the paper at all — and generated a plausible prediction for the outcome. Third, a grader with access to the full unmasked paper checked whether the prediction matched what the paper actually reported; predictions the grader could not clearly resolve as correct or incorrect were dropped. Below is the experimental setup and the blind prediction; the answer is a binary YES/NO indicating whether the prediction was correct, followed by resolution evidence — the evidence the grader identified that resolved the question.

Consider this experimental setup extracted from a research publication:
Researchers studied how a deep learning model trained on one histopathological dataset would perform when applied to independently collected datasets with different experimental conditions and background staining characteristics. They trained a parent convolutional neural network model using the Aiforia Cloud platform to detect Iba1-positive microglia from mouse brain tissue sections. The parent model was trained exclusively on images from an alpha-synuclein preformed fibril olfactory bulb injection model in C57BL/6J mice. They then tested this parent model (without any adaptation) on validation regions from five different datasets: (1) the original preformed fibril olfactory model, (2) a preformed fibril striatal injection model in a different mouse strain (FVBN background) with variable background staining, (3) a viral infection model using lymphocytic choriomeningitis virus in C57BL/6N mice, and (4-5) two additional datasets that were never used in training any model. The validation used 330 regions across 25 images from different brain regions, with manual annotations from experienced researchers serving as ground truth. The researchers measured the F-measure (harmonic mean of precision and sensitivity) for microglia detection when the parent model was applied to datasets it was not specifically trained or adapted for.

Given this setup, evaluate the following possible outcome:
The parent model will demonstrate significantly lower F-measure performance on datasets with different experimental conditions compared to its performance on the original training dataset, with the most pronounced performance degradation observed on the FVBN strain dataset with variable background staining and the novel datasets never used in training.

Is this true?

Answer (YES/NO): NO